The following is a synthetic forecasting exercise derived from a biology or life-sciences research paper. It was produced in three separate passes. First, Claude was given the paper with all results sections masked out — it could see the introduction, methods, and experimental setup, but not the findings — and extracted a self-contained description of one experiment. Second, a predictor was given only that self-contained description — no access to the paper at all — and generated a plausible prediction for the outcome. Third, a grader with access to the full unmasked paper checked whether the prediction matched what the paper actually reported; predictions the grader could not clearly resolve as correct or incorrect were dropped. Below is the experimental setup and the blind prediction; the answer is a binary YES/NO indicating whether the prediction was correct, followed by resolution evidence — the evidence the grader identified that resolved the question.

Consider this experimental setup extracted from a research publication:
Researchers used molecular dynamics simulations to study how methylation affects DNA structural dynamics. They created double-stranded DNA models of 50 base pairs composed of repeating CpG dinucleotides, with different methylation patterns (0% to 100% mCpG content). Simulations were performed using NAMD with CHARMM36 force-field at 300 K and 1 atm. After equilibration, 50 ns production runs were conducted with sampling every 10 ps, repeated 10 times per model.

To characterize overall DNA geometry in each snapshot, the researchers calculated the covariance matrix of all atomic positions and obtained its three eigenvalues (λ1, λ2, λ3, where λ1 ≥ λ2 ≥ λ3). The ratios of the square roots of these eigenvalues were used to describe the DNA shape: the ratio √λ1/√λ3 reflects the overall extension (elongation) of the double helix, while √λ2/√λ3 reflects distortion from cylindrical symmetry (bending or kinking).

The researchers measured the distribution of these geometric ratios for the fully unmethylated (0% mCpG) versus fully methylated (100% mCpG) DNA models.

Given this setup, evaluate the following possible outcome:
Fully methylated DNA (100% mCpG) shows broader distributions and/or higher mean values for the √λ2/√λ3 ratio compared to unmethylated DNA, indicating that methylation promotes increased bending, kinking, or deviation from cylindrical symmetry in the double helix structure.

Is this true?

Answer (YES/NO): NO